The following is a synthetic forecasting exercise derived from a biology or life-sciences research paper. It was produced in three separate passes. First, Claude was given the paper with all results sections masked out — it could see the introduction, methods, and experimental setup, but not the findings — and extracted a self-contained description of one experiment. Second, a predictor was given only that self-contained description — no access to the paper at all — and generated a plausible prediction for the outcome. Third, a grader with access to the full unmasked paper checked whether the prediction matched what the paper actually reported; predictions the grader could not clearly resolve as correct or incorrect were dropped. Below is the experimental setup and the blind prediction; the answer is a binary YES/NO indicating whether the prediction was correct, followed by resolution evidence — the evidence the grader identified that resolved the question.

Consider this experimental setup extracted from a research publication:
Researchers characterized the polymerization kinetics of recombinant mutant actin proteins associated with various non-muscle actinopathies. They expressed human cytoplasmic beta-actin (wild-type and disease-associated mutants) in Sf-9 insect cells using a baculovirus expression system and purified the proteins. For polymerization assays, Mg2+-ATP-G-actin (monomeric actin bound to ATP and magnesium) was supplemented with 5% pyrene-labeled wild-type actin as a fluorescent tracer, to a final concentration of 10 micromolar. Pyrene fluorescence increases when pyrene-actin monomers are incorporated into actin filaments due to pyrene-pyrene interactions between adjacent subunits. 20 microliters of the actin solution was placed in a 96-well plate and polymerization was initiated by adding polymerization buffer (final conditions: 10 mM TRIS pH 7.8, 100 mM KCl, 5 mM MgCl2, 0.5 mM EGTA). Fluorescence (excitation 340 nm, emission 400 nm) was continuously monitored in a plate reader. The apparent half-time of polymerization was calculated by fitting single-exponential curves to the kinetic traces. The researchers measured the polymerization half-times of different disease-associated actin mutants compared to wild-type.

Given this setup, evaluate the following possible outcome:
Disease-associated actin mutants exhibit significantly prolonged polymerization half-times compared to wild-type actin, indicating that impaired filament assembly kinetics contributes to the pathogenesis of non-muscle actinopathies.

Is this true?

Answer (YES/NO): NO